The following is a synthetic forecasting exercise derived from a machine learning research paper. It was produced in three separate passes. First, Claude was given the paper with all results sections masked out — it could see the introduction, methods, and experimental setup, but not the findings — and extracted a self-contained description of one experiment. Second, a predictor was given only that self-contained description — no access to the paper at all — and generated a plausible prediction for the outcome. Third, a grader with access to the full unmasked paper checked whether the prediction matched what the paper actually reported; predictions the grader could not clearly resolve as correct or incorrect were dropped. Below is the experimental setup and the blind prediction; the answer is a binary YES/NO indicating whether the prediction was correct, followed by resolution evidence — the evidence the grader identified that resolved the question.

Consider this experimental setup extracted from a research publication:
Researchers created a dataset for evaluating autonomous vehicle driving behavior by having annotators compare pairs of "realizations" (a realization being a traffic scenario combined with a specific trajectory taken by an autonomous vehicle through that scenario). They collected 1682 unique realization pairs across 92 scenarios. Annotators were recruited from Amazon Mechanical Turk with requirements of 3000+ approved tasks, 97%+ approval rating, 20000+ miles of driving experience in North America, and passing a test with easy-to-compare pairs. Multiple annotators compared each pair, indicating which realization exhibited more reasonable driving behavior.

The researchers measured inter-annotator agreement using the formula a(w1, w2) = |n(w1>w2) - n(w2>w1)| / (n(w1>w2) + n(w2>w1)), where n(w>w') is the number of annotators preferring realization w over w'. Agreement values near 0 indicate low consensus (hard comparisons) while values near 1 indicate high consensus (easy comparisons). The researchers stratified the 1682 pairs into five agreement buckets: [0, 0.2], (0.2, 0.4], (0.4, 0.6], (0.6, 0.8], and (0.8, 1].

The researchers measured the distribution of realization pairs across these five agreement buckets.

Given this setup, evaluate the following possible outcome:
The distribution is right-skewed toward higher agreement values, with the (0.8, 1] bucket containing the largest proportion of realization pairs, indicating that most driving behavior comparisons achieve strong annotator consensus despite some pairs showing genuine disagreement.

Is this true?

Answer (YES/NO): YES